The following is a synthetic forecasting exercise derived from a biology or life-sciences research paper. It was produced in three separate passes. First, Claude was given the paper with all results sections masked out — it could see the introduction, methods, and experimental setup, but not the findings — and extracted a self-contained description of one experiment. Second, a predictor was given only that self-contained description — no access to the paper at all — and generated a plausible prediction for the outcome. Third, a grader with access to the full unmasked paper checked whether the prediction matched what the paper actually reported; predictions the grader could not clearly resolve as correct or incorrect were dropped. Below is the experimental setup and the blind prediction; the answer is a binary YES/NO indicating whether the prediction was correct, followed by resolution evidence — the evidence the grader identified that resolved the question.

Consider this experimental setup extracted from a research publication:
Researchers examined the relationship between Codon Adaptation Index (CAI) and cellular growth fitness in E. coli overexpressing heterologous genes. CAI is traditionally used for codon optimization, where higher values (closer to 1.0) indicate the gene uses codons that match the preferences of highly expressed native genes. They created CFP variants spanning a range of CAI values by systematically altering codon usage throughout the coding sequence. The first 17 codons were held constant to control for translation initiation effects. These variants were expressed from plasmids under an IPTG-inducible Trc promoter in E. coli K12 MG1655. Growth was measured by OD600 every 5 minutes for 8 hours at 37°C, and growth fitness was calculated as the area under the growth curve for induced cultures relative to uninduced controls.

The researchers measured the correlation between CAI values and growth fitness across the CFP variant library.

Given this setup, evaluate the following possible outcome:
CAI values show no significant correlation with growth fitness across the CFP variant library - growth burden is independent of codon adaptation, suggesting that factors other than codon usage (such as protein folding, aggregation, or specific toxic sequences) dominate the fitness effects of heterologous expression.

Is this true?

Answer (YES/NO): NO